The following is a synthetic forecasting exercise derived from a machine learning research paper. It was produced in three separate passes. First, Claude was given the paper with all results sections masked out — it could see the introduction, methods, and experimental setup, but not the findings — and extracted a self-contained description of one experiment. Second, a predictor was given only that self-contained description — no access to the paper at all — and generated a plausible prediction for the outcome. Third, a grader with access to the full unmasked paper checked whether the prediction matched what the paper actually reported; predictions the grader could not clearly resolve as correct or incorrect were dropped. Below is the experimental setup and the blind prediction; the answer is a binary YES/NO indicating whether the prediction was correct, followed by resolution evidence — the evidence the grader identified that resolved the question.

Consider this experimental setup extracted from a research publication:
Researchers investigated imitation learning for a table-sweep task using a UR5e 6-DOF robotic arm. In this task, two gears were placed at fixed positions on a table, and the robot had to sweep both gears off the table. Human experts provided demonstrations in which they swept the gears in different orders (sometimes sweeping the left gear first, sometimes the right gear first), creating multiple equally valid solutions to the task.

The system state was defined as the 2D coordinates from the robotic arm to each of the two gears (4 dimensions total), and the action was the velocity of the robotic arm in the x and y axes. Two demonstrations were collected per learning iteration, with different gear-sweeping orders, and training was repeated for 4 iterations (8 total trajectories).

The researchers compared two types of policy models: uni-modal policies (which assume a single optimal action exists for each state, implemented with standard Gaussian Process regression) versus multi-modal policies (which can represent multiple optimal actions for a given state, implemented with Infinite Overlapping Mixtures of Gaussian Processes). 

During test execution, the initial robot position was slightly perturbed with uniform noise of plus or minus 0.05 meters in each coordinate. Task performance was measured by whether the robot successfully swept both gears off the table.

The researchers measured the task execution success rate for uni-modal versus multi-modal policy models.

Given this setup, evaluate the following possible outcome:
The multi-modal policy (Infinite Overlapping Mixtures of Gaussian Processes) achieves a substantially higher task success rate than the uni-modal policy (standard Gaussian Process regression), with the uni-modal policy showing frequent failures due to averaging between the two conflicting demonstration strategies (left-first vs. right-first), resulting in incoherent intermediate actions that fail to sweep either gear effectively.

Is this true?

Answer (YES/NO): YES